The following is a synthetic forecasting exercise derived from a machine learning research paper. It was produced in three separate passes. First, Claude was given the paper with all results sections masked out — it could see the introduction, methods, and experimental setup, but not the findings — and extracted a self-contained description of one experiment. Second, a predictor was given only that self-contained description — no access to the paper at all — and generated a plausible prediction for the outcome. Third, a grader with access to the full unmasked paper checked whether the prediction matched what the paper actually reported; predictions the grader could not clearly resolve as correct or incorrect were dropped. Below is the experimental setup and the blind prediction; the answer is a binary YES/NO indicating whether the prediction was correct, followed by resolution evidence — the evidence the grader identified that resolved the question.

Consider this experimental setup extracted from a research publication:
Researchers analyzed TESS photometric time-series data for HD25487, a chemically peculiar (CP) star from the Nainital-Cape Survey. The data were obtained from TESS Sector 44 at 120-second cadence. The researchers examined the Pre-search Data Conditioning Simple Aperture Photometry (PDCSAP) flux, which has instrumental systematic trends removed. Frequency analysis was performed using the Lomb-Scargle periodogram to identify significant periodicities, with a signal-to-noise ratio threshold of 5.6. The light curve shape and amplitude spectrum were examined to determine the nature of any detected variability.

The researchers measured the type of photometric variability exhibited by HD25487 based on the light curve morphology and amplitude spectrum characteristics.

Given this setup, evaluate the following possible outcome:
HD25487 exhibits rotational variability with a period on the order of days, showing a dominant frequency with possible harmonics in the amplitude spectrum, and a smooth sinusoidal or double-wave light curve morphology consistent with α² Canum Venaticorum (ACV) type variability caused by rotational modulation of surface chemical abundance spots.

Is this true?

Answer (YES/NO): NO